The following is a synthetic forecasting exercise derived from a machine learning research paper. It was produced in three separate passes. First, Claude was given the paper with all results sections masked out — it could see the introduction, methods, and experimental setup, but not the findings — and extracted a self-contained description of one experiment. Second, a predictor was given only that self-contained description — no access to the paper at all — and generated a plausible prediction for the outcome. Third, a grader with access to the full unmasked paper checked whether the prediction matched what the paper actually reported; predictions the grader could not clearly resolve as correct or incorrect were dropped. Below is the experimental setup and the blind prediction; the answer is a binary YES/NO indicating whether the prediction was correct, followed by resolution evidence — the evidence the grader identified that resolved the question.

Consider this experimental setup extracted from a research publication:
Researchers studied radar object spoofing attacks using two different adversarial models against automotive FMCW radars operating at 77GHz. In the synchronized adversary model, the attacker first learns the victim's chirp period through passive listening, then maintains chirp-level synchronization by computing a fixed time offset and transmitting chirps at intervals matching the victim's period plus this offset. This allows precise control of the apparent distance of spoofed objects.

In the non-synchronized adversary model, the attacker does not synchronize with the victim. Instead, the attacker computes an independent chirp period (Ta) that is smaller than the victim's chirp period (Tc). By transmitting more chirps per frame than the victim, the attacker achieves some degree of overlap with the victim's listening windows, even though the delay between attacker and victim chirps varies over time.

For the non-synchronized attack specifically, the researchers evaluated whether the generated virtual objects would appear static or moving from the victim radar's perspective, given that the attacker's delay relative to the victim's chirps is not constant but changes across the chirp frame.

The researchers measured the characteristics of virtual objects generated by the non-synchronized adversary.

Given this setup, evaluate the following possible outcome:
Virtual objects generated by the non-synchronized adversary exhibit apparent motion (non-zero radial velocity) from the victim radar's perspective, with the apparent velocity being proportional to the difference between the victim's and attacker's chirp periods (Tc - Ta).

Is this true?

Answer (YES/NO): NO